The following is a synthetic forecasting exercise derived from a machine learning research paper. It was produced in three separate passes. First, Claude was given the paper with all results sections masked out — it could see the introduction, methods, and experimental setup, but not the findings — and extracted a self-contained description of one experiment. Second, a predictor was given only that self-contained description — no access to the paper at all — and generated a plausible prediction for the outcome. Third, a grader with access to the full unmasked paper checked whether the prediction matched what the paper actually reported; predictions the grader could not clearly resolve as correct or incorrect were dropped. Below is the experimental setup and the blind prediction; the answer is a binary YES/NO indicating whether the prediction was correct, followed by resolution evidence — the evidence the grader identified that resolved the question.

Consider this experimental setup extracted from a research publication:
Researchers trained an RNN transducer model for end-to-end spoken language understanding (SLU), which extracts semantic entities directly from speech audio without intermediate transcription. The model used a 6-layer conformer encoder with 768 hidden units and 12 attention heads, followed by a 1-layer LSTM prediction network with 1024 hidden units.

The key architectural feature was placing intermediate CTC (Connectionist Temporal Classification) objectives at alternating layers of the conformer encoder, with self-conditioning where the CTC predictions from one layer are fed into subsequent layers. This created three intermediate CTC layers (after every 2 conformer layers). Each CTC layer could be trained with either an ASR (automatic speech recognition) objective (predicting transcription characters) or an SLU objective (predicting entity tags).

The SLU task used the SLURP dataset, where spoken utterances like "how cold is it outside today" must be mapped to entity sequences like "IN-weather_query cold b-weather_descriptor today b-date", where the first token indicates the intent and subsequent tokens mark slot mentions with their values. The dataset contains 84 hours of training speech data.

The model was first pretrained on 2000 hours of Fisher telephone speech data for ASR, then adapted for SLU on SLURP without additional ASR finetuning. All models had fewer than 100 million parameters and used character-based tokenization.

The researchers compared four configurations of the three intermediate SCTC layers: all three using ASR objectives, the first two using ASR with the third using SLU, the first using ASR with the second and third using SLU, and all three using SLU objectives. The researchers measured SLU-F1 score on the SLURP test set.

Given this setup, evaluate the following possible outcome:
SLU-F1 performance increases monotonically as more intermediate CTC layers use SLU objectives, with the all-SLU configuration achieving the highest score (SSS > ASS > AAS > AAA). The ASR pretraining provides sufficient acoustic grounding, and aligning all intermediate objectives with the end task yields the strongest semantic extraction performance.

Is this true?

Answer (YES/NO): NO